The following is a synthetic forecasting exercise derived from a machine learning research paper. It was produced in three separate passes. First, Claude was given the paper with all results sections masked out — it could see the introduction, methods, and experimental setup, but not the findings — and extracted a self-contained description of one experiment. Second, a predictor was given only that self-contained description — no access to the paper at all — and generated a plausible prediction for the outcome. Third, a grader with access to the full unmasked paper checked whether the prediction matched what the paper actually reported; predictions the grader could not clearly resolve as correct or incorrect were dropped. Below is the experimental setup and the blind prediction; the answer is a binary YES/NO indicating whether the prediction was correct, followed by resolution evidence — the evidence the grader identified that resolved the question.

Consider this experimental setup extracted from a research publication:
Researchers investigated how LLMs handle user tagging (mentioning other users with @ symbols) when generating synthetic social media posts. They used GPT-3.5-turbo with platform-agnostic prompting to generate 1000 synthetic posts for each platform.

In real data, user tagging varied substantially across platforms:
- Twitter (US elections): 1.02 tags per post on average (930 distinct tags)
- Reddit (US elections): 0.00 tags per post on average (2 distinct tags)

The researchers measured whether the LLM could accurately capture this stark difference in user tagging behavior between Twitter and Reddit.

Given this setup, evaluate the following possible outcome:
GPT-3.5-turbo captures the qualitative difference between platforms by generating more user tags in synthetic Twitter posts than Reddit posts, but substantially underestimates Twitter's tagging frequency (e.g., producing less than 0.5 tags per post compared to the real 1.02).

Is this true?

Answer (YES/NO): NO